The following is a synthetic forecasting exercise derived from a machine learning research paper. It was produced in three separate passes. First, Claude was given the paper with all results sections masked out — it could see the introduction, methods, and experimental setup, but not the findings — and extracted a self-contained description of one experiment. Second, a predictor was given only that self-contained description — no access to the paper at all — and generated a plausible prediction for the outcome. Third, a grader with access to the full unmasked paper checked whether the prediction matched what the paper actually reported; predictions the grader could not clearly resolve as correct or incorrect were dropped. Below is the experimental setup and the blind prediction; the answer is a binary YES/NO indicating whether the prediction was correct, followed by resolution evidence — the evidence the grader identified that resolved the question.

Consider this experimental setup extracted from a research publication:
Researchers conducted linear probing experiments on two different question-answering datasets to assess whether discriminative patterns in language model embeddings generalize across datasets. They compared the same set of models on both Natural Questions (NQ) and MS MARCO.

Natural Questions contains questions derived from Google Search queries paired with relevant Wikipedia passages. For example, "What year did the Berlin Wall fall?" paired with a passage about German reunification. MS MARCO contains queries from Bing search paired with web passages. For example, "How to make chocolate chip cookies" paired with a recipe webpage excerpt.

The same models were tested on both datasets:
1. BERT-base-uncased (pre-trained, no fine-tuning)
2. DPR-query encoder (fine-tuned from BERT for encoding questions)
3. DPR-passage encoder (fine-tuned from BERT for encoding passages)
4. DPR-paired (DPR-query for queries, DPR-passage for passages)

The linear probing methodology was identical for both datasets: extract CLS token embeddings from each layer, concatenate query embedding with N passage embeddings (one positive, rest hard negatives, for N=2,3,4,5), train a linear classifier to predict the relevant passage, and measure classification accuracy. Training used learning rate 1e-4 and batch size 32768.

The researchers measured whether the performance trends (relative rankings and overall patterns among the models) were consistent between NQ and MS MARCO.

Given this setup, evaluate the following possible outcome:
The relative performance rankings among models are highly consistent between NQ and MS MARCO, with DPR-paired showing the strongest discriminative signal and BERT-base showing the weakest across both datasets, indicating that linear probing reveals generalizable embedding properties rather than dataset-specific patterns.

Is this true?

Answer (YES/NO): NO